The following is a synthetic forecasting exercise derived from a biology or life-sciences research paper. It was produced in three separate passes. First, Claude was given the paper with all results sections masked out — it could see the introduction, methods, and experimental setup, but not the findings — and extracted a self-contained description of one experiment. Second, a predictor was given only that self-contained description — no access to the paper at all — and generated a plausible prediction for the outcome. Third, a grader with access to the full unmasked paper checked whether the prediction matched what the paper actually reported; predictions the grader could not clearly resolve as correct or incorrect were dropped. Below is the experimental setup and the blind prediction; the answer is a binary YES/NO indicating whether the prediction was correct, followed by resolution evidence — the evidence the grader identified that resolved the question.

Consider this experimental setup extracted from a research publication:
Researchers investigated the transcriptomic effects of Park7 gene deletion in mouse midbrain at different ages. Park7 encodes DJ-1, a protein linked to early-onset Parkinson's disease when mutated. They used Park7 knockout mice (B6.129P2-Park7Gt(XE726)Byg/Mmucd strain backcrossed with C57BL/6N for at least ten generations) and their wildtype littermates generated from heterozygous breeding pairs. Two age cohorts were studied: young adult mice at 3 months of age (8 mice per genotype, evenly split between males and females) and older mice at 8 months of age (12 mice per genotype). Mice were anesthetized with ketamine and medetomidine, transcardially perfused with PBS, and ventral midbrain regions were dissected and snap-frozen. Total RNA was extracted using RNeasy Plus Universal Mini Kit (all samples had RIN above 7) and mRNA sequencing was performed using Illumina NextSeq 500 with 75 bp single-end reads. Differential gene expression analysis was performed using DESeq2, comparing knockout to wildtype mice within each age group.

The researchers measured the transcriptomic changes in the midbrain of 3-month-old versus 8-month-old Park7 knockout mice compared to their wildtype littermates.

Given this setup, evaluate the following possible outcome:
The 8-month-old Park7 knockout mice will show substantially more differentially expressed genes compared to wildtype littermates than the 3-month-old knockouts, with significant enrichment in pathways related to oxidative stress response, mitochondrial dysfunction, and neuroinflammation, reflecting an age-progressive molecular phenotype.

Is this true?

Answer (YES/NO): NO